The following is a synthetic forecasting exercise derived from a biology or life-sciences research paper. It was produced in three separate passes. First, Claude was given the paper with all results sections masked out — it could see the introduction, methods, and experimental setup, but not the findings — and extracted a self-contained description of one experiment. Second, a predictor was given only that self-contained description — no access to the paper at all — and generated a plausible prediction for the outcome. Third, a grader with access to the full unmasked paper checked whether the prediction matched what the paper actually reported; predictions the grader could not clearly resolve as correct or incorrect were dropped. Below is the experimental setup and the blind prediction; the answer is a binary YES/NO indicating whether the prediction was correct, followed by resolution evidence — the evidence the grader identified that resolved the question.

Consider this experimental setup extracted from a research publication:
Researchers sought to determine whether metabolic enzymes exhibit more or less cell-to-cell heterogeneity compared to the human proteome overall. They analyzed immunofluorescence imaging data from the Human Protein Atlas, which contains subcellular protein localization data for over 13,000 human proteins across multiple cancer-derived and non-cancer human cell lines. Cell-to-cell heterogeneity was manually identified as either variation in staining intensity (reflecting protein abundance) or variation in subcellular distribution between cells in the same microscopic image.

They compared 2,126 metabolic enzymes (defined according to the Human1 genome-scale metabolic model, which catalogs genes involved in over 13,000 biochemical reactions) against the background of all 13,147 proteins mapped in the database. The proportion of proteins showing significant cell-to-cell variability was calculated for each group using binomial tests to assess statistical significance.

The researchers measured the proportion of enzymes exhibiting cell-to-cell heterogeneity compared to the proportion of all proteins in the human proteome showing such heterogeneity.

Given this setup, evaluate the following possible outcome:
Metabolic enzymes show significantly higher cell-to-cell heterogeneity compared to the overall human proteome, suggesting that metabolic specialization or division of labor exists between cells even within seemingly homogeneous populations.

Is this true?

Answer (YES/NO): YES